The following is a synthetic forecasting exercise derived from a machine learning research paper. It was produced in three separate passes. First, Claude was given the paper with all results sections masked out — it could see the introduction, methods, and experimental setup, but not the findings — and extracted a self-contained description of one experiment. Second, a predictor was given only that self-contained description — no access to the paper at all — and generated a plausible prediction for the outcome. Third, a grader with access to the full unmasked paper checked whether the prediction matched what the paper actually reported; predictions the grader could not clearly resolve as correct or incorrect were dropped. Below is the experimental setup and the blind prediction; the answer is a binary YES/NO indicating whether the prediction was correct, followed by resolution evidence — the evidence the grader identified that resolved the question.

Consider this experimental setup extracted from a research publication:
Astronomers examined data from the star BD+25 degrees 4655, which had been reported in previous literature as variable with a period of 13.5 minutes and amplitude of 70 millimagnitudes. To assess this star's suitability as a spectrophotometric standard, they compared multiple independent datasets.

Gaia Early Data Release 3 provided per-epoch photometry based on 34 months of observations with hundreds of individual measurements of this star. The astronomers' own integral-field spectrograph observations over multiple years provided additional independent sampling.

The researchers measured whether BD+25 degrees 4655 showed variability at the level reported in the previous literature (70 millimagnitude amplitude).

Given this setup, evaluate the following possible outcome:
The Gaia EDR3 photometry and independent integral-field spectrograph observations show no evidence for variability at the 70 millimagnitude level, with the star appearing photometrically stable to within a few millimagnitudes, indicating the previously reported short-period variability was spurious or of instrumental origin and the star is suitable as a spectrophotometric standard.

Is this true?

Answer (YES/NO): YES